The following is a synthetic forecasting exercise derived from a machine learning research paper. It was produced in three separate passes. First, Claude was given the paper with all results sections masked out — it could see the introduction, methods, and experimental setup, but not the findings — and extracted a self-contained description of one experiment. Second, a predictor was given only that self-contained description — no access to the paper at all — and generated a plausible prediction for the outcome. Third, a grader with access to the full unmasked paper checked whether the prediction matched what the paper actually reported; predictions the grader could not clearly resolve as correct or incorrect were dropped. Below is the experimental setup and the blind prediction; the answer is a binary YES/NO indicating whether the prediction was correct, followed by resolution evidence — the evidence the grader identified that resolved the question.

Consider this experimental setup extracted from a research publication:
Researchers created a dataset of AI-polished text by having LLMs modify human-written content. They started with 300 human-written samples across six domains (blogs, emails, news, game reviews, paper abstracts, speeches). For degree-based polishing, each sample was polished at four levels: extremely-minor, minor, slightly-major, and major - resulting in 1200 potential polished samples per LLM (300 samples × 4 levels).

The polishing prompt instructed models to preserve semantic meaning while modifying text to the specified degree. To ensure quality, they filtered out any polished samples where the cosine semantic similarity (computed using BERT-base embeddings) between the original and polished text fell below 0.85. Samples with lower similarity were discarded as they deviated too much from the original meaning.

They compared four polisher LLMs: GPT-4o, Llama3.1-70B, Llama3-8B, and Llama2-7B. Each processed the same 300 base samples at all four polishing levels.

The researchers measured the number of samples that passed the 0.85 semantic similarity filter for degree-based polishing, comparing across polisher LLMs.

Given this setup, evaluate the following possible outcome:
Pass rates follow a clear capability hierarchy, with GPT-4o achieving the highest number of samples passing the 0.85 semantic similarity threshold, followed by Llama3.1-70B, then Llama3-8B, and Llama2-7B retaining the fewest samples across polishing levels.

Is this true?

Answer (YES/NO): NO